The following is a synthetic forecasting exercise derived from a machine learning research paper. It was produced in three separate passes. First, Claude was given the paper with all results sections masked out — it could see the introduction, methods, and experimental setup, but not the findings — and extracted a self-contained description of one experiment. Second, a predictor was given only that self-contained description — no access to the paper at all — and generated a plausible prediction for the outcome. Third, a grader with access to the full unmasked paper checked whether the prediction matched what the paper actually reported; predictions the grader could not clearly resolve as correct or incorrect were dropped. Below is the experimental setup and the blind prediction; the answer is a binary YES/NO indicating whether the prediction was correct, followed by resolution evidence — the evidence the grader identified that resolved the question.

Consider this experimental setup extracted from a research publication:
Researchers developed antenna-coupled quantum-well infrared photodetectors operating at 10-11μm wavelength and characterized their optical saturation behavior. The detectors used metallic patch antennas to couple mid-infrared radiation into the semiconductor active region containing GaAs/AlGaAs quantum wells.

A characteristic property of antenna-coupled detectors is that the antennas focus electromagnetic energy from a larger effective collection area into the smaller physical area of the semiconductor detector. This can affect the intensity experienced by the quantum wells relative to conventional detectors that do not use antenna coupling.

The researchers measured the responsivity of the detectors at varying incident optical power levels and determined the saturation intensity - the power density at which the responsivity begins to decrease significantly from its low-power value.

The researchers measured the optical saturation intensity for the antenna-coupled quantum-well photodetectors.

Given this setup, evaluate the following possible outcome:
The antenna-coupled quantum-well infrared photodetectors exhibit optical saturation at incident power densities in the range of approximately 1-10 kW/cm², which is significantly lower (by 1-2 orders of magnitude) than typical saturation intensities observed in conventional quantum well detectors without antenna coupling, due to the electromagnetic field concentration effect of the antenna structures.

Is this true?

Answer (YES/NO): NO